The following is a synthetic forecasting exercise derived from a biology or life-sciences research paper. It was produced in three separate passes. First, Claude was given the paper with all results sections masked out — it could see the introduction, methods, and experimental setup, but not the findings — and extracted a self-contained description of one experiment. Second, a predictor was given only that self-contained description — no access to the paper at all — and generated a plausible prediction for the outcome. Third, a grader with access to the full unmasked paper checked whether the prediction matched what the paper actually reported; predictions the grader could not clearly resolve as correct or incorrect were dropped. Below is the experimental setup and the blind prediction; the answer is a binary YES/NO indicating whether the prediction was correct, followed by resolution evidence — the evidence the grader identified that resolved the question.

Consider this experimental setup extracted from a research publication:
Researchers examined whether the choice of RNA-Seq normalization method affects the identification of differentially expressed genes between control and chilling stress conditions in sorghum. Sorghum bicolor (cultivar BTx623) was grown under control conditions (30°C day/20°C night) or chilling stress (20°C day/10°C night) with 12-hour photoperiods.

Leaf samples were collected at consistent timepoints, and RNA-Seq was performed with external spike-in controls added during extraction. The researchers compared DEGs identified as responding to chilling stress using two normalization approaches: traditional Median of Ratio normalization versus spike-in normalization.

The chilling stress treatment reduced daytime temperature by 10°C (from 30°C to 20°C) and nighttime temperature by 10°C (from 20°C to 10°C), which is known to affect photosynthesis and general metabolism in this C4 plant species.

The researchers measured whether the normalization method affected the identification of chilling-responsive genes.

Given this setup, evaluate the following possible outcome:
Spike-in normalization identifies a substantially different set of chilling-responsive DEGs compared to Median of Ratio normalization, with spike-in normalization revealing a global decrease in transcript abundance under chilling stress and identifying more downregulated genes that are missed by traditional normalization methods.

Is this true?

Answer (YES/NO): NO